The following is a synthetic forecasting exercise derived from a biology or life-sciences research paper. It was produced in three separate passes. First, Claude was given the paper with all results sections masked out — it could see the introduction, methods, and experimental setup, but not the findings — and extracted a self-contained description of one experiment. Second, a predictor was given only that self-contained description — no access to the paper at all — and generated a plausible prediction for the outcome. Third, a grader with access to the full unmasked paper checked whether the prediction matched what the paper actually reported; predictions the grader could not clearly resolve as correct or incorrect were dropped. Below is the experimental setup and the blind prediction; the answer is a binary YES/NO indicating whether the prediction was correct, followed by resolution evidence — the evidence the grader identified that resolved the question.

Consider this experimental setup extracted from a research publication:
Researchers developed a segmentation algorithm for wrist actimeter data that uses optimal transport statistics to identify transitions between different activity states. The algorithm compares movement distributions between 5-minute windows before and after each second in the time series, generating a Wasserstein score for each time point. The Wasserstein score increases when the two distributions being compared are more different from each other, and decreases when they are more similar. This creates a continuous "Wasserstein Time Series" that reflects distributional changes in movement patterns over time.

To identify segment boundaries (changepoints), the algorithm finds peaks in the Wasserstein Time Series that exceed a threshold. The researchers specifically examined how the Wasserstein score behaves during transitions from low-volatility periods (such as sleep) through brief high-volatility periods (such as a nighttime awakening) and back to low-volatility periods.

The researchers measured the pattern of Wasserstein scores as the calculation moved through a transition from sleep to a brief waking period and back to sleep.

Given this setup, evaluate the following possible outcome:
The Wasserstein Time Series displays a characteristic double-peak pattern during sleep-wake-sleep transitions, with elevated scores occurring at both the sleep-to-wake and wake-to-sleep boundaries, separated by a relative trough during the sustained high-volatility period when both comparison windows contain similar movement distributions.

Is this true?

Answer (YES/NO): YES